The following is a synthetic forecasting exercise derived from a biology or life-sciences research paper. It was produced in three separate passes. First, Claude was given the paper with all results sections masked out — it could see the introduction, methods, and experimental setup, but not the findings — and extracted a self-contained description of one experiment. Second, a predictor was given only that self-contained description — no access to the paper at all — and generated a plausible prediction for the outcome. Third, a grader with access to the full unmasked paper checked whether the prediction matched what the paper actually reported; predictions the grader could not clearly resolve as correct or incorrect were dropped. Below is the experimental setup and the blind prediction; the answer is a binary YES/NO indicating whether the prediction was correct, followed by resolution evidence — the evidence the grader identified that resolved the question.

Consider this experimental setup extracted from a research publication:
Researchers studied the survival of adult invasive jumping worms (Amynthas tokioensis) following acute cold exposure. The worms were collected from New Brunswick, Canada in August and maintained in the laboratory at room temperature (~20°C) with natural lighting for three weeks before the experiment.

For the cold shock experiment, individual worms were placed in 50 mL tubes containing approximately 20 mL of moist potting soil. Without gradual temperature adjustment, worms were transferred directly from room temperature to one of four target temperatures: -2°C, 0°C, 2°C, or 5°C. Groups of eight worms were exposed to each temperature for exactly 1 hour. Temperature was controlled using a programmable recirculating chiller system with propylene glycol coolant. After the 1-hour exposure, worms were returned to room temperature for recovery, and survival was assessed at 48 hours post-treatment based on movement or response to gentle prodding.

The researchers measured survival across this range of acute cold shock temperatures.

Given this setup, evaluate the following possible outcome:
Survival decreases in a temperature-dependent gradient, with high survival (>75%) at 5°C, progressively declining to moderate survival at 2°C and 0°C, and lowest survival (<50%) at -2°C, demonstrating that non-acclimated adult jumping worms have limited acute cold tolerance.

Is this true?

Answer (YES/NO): NO